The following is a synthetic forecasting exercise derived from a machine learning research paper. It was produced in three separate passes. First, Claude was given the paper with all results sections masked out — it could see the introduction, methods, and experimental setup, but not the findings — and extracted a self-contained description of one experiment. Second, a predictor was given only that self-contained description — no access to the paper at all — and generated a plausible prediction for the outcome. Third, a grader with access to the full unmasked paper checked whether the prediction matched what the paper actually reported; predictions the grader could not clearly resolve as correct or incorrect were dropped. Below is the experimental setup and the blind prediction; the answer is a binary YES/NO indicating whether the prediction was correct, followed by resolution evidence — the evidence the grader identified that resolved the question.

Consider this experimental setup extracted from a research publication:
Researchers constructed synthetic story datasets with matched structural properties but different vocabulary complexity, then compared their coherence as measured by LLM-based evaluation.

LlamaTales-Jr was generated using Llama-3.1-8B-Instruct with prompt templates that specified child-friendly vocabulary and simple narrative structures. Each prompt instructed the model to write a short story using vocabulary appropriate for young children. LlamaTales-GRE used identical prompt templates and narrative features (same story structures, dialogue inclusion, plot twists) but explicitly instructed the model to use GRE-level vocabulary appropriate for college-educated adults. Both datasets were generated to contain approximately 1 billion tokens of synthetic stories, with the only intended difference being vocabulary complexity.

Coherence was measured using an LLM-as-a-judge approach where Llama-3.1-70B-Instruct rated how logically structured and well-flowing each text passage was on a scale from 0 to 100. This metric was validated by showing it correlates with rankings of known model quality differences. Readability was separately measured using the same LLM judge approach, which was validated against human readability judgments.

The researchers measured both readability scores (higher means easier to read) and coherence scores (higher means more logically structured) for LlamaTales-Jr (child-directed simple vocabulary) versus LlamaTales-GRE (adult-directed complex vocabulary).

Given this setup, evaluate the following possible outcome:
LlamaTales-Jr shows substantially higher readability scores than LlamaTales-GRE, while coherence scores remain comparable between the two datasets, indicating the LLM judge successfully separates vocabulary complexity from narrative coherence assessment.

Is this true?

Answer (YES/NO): YES